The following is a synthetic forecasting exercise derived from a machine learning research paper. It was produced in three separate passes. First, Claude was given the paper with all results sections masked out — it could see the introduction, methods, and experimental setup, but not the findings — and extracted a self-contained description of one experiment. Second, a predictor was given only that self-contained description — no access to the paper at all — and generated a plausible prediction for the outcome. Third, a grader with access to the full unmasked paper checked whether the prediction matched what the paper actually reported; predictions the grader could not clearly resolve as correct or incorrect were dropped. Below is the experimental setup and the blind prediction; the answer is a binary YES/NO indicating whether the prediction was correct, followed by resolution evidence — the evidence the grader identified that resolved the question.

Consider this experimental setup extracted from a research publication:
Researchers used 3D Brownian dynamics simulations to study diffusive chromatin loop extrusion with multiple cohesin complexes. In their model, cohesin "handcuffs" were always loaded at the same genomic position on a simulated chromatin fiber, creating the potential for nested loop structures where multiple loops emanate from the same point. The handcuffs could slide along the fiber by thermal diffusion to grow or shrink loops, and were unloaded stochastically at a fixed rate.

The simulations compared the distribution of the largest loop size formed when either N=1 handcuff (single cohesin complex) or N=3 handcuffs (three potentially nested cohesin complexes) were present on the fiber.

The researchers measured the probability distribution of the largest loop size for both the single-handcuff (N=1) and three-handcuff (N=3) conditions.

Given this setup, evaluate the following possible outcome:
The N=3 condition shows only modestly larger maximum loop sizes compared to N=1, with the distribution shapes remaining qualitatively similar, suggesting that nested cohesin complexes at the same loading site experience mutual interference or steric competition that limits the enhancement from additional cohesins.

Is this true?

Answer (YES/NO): NO